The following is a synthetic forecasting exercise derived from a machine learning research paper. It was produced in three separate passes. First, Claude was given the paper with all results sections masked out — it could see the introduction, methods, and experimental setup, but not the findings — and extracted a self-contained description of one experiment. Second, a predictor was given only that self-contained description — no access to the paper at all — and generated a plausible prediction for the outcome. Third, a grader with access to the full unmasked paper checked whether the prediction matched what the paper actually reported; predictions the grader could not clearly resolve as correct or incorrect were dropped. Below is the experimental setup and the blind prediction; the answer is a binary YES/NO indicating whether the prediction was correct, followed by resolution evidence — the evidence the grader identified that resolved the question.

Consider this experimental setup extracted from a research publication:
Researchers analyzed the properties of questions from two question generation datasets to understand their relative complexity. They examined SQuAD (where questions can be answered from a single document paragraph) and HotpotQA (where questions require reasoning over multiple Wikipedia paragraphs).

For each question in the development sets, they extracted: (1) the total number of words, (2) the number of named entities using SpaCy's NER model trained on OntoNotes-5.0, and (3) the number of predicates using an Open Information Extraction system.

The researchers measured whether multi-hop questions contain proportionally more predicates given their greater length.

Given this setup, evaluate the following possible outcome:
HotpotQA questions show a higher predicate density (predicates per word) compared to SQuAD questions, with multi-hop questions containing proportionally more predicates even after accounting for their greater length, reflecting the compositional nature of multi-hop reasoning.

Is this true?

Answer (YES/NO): NO